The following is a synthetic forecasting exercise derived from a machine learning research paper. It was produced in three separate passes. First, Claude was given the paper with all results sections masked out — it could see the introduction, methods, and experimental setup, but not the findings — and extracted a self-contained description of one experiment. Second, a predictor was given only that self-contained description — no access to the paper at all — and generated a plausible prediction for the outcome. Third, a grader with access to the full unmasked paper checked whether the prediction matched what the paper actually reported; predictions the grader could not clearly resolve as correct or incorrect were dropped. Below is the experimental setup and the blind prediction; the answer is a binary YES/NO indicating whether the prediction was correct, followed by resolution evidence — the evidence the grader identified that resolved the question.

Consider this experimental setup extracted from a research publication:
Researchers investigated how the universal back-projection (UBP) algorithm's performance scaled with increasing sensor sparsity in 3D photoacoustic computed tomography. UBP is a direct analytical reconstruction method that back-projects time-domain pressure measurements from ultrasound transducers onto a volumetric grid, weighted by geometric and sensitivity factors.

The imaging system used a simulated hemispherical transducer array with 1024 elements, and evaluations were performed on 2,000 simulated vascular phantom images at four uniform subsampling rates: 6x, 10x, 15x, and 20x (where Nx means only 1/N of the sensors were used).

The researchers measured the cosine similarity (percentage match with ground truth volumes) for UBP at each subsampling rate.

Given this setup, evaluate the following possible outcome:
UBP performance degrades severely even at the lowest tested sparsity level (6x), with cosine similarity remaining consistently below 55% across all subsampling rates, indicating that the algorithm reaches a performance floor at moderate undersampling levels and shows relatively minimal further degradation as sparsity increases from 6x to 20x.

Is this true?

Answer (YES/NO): NO